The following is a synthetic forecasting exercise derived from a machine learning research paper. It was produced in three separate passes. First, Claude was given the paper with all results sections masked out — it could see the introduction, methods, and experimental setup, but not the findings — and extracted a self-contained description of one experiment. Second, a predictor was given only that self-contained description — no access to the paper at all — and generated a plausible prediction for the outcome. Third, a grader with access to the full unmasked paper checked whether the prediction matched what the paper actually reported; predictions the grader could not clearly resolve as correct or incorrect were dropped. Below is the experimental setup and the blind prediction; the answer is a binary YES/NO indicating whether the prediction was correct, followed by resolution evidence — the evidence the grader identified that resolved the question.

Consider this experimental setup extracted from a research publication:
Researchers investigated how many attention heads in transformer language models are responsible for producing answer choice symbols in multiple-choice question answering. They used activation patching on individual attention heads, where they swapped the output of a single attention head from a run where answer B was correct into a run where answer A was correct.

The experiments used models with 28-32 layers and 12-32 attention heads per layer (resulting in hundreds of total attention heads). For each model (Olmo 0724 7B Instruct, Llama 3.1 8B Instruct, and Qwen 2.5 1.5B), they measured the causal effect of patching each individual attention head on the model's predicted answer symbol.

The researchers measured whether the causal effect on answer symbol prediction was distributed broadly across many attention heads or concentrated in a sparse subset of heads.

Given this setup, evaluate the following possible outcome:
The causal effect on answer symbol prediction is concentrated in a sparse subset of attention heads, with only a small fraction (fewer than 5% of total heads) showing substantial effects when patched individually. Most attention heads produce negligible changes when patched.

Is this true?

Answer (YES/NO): YES